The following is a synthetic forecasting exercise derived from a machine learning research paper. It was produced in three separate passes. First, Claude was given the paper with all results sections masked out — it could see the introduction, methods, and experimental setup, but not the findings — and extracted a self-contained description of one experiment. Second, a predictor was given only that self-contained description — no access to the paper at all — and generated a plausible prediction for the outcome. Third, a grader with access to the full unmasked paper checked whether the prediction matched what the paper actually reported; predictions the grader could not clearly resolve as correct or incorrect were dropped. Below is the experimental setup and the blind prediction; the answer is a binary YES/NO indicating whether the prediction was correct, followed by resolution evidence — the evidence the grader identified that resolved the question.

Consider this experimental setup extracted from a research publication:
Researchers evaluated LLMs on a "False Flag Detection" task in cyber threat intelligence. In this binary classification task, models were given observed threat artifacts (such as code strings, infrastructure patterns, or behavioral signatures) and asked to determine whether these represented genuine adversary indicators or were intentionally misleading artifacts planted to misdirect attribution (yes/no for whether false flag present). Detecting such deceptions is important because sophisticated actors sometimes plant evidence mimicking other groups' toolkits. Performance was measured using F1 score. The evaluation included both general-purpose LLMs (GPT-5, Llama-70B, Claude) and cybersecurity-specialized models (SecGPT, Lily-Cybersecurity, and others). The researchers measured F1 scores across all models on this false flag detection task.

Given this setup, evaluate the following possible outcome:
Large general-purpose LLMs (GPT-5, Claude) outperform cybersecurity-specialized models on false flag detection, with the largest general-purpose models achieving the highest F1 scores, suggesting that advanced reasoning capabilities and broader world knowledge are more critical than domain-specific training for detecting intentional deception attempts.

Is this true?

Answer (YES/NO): NO